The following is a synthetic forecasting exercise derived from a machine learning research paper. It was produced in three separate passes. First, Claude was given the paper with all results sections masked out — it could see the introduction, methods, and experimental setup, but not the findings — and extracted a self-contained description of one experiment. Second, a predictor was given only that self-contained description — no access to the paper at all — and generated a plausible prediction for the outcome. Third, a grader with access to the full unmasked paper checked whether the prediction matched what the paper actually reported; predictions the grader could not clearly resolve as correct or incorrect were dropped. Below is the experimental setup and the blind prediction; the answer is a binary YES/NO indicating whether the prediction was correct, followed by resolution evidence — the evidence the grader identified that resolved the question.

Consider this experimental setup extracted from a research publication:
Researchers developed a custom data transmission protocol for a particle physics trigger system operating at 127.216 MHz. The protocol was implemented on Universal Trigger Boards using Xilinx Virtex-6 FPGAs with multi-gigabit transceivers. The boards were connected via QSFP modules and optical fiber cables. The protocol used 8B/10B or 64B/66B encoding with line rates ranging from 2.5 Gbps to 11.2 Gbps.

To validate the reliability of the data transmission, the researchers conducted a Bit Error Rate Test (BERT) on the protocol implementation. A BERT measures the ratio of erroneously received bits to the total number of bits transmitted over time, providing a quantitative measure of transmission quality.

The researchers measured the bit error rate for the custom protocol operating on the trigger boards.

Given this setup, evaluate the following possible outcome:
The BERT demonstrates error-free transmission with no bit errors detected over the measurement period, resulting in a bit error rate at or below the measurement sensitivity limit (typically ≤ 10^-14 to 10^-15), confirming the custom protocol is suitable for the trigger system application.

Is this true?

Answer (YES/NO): YES